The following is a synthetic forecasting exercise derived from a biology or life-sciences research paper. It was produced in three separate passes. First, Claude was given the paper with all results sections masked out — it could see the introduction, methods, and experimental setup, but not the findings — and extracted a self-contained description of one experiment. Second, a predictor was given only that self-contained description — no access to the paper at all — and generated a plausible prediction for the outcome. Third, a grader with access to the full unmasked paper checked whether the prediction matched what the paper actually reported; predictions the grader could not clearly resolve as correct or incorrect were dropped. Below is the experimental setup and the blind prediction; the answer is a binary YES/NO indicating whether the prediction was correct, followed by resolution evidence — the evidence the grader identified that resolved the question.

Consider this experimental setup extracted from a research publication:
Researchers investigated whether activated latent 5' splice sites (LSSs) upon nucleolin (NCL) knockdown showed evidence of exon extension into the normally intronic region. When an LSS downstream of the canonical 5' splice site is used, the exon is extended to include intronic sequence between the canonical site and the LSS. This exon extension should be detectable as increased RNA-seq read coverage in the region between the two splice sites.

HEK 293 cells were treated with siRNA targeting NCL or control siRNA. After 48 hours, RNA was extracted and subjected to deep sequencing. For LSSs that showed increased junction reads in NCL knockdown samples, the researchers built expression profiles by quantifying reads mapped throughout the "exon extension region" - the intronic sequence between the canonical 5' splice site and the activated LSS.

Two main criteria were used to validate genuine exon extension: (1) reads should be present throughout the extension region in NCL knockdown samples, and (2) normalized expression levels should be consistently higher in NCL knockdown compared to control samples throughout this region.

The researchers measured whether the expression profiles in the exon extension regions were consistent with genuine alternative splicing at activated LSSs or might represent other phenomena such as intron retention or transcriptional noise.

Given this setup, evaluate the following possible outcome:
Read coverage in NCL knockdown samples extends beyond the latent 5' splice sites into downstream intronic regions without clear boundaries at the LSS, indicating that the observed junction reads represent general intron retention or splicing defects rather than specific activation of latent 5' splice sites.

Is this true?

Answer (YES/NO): NO